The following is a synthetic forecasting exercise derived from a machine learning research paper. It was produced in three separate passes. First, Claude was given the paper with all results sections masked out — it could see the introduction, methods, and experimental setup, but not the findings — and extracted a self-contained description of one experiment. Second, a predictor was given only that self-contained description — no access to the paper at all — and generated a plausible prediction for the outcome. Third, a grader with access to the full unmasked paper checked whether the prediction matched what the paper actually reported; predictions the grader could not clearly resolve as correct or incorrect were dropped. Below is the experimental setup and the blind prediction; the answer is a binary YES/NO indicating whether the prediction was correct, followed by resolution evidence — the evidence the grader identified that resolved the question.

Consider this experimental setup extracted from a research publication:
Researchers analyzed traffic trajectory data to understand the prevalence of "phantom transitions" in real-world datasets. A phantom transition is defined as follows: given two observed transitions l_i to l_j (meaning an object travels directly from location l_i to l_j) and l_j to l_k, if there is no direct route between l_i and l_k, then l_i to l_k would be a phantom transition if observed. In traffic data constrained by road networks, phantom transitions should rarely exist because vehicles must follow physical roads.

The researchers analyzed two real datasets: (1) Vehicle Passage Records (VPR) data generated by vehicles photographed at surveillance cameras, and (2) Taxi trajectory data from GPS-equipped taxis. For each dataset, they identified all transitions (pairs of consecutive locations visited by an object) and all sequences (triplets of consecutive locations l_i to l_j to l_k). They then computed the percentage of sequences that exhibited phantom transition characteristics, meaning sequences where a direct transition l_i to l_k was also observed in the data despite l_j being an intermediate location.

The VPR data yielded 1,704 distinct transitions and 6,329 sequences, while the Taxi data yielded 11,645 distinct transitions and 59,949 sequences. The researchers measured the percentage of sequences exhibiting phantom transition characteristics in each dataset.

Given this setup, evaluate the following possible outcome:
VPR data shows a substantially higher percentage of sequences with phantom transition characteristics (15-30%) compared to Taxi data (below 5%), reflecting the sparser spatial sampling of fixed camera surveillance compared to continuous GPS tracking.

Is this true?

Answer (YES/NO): NO